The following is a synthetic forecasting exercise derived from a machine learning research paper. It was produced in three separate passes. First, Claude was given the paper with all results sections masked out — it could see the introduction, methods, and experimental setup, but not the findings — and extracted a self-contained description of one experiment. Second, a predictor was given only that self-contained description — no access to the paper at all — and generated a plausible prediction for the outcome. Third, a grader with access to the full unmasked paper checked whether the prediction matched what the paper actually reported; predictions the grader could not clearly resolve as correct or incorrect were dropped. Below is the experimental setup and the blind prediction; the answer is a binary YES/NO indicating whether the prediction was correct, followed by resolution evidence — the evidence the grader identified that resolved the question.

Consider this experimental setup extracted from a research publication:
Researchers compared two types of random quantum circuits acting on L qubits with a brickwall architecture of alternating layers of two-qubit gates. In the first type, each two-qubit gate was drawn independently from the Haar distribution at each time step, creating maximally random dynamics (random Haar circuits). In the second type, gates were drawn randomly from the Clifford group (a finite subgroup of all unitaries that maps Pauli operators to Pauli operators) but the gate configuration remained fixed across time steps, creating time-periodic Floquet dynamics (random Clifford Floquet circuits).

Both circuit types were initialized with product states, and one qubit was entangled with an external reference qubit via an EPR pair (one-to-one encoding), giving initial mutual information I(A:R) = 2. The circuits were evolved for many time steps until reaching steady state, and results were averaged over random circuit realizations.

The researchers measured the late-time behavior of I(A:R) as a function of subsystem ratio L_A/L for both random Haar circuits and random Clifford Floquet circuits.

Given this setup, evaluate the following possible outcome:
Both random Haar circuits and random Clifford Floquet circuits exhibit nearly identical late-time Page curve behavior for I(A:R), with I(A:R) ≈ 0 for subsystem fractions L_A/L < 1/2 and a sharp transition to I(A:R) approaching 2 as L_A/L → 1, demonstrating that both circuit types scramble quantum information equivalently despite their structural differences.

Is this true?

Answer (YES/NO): NO